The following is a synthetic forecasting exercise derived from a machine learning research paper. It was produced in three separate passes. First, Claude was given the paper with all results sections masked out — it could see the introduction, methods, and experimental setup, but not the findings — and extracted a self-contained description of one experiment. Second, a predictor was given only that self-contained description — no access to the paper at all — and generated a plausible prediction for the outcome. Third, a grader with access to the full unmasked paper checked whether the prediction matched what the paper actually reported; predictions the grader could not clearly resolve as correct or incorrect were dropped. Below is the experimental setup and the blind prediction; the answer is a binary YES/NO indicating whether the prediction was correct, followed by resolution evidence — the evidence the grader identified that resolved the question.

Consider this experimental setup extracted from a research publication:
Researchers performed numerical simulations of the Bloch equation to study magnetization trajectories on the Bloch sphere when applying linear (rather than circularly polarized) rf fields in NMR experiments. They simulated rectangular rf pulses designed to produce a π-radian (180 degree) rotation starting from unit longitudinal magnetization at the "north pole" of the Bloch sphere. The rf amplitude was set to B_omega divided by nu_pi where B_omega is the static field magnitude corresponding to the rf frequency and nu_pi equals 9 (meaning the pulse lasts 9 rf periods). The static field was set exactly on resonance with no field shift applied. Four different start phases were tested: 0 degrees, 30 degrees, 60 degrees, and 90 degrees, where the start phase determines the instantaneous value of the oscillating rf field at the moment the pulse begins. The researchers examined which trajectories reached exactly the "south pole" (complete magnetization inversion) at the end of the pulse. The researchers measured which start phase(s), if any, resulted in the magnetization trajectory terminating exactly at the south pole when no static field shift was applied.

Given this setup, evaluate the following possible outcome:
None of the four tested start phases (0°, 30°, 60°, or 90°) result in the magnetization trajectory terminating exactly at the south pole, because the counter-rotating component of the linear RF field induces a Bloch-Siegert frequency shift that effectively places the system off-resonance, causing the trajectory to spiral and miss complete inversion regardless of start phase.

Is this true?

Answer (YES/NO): NO